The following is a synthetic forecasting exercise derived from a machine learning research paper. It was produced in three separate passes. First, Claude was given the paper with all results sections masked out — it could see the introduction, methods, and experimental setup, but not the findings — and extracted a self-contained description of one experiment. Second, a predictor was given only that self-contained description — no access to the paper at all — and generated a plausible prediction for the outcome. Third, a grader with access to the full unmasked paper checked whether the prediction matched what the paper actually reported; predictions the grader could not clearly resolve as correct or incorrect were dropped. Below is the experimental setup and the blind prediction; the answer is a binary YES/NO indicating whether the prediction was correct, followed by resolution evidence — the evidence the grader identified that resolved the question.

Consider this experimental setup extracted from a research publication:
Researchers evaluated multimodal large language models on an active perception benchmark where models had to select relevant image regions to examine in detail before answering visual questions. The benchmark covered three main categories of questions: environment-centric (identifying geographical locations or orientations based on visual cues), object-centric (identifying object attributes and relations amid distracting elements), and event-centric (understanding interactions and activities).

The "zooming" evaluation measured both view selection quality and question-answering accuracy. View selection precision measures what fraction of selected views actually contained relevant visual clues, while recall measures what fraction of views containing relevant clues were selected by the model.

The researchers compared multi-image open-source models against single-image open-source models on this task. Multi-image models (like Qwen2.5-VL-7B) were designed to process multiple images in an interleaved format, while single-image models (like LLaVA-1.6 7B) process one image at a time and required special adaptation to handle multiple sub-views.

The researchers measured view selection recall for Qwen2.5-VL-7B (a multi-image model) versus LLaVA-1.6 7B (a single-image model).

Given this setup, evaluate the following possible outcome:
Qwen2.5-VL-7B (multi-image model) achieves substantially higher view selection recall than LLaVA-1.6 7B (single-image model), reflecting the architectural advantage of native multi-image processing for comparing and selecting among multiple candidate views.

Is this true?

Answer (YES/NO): NO